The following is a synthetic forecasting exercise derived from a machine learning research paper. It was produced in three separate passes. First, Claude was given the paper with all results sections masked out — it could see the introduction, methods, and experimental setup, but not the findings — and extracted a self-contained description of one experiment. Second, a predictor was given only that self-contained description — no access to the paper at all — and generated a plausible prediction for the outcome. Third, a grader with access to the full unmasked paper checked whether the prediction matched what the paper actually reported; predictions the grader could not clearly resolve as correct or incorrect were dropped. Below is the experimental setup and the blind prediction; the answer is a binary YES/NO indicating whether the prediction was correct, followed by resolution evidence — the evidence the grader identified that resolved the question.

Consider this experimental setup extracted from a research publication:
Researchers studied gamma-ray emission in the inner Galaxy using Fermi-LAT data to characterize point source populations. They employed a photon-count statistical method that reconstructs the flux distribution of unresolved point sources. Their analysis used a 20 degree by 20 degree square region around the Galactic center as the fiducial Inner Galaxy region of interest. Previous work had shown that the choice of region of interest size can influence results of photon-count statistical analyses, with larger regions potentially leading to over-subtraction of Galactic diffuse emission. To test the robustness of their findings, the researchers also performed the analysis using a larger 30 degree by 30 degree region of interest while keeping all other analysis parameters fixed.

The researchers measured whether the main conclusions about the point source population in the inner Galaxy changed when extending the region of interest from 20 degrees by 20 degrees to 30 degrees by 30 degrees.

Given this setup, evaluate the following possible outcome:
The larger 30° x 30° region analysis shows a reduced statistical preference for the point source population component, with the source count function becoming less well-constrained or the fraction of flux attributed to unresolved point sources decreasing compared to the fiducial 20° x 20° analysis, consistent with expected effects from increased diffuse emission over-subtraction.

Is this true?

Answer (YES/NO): NO